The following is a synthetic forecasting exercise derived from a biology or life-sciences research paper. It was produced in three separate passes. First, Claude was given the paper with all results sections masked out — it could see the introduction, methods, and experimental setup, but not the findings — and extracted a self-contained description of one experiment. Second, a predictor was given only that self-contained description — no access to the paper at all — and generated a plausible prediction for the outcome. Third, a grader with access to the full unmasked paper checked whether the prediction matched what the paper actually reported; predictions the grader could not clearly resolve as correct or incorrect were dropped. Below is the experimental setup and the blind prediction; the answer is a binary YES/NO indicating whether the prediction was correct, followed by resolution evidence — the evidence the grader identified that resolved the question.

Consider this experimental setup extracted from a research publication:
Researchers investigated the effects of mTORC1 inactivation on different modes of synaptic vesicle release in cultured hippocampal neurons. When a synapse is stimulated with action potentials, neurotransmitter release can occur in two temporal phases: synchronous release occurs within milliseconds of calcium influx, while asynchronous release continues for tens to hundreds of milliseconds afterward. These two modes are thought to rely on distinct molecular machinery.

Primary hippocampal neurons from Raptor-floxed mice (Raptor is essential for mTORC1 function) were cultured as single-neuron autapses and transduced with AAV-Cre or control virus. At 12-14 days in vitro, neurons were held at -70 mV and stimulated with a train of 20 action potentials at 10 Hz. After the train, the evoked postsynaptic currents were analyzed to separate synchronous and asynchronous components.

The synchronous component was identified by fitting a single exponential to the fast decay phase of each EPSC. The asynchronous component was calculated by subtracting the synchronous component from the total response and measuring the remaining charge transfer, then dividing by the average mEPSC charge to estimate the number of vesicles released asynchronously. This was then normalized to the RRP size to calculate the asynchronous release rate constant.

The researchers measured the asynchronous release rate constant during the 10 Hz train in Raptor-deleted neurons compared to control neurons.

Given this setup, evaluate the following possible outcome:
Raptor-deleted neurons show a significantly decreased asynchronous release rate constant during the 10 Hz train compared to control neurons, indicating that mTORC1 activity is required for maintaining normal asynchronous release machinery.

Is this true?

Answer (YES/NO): NO